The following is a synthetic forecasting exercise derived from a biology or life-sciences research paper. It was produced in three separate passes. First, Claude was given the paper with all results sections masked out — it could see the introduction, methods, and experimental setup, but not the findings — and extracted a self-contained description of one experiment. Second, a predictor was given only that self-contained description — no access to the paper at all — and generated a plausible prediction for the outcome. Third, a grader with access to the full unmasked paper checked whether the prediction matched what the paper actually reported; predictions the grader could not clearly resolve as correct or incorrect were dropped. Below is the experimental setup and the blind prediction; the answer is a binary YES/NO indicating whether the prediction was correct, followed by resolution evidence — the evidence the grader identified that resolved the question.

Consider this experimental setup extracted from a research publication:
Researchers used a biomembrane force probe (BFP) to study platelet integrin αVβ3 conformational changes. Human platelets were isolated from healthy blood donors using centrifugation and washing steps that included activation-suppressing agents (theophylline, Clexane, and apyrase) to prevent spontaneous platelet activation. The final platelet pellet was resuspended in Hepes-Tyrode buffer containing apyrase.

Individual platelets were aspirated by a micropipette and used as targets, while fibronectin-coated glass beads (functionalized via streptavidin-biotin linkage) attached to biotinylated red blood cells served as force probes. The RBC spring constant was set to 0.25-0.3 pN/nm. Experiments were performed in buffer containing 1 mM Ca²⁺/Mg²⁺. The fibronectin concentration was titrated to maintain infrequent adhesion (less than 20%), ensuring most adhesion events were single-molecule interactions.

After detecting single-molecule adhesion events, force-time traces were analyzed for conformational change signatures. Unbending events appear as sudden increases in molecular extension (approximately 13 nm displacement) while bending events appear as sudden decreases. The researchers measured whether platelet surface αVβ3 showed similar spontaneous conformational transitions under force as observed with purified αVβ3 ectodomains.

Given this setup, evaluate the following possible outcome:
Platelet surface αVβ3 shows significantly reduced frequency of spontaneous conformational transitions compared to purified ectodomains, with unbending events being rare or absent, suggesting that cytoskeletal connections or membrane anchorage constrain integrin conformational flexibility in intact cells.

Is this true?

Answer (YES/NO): NO